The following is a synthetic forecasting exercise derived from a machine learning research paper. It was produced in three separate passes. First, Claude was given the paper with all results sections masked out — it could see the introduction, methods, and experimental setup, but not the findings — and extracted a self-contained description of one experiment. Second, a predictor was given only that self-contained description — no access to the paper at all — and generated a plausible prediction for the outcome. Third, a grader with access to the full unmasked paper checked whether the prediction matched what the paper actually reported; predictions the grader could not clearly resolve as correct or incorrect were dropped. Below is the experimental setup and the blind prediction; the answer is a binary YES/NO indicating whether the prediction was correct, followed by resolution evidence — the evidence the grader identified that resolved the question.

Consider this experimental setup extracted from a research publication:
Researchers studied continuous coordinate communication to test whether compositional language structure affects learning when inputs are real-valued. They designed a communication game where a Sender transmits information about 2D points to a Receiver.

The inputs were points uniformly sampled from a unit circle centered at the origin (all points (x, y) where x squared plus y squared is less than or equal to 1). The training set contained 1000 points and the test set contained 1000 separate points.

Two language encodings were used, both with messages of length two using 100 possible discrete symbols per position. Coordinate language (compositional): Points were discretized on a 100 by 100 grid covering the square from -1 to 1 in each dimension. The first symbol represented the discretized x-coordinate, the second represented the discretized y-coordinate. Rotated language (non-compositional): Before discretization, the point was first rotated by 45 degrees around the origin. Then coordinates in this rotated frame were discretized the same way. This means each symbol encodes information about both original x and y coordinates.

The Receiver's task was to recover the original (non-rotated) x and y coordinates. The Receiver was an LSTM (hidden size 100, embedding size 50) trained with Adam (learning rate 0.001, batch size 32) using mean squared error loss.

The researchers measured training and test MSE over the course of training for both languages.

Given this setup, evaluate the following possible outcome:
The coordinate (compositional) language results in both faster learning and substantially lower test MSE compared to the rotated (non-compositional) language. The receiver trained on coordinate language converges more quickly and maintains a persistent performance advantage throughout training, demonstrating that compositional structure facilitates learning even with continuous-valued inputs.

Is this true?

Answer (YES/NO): NO